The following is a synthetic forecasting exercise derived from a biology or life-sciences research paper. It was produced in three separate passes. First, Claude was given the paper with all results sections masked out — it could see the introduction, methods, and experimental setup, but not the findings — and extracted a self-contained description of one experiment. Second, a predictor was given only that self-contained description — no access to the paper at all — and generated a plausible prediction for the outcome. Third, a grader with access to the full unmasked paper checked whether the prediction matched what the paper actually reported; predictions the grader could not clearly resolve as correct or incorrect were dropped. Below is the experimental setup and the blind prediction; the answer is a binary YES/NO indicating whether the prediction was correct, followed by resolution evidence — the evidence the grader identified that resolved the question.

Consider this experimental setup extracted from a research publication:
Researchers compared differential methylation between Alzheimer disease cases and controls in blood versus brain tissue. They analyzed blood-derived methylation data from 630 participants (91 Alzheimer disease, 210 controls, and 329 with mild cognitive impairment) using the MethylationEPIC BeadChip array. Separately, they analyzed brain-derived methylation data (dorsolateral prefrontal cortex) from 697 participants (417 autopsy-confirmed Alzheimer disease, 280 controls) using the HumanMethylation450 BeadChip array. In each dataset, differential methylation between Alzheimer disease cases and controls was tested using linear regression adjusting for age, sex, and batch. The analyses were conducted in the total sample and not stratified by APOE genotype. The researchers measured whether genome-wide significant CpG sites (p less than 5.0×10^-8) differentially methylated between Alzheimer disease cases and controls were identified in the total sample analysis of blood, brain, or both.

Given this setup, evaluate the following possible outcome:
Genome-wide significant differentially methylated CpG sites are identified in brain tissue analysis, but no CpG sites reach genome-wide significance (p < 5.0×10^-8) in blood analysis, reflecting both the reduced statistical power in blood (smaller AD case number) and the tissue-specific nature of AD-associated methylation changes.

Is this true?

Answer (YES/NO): NO